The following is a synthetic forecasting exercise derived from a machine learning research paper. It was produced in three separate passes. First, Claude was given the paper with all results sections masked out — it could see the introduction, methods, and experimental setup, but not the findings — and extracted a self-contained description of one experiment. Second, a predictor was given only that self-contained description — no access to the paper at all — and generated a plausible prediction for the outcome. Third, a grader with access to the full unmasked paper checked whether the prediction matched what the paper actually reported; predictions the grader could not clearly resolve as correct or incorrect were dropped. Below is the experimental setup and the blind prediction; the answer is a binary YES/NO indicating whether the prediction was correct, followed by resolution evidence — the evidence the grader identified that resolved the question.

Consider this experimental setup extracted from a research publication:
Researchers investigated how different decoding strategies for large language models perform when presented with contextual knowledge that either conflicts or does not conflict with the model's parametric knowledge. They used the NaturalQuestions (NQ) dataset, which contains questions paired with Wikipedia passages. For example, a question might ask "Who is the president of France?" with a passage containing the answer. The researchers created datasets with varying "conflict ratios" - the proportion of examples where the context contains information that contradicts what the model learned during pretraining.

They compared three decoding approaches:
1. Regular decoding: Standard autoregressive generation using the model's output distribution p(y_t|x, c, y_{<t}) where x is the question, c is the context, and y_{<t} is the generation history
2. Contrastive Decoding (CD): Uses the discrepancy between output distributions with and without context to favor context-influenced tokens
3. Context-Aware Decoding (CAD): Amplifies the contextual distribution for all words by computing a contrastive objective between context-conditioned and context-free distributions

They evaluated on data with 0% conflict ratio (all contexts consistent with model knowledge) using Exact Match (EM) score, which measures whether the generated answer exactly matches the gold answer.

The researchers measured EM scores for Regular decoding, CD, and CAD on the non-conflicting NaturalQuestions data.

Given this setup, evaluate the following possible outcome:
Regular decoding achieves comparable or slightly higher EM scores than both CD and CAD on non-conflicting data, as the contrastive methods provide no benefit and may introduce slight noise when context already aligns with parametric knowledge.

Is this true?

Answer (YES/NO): NO